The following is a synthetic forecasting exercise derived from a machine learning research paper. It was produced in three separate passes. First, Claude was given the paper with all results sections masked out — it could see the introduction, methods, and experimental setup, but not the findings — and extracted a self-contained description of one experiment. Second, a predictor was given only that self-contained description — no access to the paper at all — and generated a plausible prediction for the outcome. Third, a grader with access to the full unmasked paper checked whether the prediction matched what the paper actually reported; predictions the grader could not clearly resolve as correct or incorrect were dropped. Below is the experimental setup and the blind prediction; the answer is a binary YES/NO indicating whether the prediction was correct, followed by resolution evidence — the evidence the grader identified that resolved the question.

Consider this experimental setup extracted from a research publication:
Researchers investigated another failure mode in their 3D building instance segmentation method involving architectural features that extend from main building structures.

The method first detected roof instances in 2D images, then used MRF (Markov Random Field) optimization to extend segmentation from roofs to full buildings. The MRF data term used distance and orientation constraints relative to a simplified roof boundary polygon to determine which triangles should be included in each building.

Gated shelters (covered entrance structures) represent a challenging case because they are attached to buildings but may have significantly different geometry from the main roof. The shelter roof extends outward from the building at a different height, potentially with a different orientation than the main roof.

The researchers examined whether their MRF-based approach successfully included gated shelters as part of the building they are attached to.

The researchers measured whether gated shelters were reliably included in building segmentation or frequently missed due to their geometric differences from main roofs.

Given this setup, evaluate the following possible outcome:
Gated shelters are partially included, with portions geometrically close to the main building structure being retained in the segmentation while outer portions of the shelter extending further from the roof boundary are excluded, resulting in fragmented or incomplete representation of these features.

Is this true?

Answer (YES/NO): NO